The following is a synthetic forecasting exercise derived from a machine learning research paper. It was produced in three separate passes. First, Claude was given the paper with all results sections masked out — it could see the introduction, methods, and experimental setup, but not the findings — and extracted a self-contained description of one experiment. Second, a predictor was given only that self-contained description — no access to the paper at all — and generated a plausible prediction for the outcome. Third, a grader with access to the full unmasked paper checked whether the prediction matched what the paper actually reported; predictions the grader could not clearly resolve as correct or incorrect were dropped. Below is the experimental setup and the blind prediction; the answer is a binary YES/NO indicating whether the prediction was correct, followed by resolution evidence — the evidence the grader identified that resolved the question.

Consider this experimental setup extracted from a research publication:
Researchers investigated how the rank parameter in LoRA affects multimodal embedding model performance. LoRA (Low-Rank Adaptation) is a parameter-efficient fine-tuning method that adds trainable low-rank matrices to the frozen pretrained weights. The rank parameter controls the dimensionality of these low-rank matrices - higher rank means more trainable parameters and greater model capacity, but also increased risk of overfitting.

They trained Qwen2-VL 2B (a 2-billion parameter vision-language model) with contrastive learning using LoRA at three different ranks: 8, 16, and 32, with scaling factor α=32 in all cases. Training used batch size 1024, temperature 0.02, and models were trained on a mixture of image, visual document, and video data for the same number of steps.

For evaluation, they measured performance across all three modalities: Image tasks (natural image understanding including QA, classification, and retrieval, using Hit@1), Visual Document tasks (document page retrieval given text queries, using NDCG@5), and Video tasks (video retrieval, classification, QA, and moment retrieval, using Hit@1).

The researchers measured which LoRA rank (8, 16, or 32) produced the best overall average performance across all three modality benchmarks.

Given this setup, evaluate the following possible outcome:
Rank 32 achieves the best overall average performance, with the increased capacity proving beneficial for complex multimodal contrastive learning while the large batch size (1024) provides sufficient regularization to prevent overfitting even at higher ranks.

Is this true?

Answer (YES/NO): NO